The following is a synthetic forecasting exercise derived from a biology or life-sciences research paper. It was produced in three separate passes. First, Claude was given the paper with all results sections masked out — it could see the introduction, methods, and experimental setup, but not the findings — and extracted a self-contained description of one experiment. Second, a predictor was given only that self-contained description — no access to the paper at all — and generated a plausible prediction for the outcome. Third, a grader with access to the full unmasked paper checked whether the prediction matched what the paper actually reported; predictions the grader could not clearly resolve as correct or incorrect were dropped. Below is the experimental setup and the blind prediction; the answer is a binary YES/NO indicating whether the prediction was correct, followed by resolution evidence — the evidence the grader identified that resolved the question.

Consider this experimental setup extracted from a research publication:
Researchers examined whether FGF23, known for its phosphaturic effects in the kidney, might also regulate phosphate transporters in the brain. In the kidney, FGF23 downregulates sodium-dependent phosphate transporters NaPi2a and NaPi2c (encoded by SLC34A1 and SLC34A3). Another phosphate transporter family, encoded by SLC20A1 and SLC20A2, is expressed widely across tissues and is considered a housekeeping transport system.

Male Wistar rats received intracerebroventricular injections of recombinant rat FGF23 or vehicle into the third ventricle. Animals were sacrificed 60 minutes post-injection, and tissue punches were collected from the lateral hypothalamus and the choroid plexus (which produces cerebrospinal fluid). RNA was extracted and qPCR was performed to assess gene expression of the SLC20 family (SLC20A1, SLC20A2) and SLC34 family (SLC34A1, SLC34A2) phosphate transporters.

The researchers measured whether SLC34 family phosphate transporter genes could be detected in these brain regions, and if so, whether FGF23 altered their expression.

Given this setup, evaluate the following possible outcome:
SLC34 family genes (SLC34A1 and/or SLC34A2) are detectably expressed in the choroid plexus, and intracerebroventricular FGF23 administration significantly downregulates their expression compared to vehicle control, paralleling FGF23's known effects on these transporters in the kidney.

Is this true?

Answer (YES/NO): NO